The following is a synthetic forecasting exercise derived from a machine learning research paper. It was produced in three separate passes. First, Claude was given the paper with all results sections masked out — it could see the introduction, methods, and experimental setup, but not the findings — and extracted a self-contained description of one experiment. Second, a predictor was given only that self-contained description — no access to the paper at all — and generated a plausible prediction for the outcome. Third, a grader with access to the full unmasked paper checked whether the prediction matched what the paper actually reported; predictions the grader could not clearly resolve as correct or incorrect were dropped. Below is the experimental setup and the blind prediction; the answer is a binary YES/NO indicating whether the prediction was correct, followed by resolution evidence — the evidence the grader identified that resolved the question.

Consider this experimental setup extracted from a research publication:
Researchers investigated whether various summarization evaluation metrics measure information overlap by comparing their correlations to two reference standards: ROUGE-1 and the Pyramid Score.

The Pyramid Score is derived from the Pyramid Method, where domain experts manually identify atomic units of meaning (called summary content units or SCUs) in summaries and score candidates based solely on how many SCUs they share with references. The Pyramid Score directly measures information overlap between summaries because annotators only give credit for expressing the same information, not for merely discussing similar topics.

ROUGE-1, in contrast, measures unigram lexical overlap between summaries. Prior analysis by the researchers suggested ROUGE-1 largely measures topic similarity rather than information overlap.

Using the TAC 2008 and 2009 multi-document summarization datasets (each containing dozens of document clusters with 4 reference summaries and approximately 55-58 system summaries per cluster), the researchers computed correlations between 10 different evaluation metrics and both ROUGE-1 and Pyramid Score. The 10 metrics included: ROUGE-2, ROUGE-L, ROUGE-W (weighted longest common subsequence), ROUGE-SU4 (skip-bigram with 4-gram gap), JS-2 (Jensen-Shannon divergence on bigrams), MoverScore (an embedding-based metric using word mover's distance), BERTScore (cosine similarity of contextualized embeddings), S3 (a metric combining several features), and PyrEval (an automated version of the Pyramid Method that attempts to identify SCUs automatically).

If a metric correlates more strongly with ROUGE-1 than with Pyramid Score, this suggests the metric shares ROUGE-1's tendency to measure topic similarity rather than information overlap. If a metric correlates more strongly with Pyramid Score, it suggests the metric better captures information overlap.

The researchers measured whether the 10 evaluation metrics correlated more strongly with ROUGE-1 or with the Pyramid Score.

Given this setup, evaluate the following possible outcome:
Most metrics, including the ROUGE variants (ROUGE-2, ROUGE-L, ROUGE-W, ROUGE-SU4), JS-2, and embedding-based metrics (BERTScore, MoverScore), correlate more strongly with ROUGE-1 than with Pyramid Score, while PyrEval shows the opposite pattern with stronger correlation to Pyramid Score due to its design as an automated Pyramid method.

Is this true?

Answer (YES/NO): NO